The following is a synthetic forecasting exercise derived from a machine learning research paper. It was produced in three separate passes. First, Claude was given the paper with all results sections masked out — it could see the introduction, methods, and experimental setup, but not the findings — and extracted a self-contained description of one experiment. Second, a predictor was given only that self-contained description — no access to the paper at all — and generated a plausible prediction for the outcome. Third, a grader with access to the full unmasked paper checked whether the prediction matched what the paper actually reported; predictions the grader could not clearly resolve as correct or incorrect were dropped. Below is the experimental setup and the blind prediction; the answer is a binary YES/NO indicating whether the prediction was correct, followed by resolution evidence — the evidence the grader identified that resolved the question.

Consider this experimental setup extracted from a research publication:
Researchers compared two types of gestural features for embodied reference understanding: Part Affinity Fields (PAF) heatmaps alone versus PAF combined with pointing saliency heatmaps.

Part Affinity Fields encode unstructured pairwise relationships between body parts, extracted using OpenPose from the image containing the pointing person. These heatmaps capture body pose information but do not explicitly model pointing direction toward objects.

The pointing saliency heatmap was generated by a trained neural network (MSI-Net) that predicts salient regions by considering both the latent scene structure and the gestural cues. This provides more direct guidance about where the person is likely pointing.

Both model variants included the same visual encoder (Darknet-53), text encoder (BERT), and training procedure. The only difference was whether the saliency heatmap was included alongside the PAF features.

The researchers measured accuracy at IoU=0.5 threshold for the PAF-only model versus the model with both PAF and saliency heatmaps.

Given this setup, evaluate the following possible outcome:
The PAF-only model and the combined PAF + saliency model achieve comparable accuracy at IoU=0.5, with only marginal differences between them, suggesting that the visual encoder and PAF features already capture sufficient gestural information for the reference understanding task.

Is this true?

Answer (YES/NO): NO